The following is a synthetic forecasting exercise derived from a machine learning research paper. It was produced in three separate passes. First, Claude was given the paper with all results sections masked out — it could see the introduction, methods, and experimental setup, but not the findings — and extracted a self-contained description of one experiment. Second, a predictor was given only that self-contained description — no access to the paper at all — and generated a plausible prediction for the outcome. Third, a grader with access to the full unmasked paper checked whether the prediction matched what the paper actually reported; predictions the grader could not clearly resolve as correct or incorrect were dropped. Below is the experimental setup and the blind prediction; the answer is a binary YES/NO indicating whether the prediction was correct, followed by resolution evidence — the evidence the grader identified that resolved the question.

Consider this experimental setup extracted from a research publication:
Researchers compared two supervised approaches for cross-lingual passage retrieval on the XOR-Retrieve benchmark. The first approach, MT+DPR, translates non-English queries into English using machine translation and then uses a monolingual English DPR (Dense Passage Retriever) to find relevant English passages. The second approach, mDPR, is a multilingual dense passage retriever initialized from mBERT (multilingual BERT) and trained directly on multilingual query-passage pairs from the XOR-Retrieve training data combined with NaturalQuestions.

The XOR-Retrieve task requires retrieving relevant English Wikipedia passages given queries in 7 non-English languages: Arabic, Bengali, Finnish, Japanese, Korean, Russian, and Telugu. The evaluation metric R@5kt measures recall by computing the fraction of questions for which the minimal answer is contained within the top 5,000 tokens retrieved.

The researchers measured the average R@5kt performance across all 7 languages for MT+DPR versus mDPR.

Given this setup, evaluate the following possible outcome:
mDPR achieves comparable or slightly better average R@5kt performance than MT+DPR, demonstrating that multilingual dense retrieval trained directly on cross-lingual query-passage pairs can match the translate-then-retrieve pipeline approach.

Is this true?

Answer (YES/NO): NO